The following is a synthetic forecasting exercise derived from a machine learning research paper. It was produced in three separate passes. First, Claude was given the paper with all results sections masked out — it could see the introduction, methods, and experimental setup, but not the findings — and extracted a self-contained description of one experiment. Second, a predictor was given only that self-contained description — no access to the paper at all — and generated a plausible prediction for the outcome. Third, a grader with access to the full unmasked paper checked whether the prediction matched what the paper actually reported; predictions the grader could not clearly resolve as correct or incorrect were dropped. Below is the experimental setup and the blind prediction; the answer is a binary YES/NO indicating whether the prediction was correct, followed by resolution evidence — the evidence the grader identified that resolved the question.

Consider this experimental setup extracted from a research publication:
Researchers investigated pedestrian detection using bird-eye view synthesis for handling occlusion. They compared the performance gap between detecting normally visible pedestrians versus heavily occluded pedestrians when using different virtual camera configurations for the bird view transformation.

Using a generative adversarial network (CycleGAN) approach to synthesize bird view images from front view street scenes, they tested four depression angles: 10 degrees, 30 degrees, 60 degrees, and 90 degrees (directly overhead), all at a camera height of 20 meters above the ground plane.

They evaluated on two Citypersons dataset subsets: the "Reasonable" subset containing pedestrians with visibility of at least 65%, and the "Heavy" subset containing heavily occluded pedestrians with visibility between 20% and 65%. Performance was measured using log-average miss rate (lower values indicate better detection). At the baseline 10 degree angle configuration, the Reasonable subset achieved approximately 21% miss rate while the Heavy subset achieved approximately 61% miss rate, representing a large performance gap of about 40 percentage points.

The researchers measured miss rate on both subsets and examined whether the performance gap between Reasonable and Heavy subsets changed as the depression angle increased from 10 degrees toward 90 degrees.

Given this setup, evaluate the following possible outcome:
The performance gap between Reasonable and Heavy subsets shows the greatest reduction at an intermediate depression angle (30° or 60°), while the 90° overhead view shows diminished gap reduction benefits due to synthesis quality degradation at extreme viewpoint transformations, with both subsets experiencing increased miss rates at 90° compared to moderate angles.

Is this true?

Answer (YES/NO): NO